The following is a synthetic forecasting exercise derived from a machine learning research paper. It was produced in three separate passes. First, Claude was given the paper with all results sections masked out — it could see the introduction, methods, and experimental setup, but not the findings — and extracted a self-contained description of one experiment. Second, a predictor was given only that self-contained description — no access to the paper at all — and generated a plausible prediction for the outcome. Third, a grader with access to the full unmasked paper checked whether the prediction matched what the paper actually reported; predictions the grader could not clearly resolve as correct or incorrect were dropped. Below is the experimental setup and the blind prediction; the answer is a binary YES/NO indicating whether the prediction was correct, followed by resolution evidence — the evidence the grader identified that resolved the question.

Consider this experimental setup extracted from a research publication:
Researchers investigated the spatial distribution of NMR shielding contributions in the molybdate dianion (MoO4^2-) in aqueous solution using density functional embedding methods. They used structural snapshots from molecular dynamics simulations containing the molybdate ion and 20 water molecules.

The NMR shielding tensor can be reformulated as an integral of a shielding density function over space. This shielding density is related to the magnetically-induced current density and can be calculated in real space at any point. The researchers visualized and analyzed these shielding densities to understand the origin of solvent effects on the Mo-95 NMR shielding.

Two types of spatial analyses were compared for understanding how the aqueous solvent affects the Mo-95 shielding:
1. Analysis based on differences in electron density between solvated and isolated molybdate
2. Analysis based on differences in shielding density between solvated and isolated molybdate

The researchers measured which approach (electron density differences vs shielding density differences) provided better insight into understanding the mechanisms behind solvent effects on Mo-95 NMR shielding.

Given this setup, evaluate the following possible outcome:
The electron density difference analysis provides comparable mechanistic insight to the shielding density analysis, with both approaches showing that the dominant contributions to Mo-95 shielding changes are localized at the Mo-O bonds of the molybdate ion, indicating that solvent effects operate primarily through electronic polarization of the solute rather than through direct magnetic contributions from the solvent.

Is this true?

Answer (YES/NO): NO